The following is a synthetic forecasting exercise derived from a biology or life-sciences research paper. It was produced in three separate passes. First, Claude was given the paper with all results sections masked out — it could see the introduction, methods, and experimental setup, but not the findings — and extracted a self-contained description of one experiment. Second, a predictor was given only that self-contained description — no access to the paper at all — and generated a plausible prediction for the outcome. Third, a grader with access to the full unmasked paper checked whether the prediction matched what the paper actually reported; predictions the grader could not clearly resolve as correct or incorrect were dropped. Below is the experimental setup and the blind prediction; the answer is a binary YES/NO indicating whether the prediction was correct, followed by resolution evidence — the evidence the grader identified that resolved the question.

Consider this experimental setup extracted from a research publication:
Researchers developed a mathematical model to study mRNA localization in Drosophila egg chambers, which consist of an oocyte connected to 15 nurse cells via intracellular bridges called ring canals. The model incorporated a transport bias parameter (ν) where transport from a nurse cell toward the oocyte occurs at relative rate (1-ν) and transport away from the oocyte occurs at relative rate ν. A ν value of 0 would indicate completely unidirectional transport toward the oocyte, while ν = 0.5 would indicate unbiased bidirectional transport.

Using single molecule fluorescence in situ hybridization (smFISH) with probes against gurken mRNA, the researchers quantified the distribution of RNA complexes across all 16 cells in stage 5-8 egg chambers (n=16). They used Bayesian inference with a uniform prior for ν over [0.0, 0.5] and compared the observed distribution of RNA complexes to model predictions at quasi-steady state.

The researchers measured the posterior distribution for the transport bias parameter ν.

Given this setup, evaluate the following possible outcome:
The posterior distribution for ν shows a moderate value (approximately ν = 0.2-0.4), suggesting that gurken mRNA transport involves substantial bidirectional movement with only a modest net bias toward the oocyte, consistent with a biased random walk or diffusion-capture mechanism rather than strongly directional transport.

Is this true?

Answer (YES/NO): NO